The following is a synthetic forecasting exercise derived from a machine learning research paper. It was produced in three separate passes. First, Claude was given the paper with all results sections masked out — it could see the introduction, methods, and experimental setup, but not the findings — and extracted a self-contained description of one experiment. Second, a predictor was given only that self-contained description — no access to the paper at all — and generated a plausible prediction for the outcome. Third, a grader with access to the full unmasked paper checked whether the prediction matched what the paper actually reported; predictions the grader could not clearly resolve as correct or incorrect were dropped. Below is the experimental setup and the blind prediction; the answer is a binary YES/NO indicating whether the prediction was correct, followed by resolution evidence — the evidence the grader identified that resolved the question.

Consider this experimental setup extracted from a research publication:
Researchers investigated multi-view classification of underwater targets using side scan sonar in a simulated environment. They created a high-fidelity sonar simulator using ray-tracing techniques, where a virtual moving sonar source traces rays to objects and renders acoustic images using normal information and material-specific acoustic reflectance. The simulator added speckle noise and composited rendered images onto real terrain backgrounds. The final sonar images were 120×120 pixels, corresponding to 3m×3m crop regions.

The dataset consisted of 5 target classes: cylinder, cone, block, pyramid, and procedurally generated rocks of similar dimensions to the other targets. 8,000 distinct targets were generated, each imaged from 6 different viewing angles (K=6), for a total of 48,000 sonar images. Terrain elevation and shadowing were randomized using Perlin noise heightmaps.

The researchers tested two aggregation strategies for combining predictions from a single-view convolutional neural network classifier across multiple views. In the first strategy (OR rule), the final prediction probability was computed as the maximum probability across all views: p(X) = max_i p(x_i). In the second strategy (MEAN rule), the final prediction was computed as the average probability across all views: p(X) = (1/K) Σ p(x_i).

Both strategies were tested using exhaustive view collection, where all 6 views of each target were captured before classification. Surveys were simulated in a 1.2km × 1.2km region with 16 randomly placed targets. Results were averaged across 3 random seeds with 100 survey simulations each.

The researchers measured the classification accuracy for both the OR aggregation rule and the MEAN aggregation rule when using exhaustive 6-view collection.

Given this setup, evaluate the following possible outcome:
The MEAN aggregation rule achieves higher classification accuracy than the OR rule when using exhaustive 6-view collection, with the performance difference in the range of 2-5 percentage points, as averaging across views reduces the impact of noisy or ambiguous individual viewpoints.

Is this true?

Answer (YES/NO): NO